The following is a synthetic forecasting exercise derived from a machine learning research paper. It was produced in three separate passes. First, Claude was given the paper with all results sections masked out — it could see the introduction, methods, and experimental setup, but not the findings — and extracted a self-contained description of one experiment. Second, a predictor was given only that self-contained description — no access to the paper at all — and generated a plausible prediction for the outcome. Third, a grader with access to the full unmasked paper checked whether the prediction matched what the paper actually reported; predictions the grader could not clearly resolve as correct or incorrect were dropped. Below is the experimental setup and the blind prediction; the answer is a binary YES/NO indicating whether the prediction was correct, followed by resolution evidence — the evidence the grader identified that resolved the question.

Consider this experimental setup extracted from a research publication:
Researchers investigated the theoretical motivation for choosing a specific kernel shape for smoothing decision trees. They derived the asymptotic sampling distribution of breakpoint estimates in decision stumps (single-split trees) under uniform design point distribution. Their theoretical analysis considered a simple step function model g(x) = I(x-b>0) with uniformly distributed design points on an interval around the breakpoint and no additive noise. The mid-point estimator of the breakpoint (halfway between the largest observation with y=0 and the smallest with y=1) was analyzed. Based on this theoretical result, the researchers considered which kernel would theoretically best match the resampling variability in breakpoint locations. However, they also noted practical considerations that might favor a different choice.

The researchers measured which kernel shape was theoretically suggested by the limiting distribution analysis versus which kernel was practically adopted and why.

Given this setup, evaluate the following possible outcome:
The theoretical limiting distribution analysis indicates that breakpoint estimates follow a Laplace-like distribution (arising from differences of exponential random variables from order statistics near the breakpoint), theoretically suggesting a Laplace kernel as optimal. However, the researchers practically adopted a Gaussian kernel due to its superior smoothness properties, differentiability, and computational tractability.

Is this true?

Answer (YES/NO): YES